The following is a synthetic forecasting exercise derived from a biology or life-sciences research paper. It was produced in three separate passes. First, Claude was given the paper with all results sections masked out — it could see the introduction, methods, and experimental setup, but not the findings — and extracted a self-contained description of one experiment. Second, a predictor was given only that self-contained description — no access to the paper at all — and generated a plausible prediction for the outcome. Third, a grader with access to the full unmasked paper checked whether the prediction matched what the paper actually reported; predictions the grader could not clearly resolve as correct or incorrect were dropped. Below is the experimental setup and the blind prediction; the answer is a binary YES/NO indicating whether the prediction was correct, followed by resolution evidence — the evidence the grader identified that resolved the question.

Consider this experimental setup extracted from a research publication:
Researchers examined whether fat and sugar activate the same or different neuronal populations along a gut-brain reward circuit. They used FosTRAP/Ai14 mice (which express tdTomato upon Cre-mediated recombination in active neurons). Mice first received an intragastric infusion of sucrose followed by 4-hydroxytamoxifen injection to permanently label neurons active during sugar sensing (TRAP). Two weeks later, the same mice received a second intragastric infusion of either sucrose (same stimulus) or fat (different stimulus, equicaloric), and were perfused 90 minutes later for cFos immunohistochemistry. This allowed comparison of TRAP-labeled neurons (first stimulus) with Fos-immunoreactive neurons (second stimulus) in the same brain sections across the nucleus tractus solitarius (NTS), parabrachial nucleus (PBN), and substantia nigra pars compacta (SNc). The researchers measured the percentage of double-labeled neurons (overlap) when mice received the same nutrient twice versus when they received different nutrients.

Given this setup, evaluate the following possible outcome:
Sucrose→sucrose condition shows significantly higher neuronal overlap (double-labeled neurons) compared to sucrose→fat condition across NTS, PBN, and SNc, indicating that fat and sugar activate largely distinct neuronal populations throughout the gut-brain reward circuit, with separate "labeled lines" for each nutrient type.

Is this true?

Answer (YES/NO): YES